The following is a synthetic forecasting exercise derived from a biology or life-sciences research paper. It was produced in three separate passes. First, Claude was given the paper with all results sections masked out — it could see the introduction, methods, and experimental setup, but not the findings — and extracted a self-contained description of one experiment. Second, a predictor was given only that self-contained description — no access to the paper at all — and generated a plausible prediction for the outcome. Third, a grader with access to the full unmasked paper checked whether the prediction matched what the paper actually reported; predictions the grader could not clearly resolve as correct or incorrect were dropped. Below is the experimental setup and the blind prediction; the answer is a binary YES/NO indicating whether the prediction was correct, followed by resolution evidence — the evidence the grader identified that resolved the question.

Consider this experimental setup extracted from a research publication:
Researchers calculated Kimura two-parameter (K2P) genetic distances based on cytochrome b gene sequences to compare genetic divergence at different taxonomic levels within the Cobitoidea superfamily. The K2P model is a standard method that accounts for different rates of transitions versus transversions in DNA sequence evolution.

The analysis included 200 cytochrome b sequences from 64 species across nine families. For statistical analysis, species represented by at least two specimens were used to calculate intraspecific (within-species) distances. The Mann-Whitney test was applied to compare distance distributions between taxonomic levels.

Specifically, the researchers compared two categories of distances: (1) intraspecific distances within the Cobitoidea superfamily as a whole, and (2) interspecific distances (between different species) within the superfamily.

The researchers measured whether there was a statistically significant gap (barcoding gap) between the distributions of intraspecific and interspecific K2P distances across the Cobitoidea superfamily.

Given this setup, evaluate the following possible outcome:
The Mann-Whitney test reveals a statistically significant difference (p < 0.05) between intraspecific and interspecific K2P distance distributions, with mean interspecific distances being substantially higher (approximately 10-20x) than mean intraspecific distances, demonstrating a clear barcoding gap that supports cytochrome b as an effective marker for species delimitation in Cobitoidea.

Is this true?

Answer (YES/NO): YES